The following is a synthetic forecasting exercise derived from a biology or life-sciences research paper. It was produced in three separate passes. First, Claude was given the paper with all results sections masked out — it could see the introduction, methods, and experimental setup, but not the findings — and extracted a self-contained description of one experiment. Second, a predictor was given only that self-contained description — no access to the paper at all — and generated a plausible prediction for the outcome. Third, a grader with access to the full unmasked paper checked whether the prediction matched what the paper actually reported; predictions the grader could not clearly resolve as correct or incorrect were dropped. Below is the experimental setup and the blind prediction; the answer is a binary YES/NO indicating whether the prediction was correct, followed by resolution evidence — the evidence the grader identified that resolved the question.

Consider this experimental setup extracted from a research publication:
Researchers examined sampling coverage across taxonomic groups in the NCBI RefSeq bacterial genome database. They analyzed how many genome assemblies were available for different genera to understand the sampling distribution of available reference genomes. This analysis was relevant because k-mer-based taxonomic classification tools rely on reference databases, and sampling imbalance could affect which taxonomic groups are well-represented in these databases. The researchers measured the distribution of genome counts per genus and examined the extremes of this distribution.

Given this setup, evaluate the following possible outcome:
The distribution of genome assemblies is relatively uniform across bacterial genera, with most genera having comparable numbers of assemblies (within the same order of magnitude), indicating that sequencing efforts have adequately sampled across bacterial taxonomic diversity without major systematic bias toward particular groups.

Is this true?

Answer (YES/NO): NO